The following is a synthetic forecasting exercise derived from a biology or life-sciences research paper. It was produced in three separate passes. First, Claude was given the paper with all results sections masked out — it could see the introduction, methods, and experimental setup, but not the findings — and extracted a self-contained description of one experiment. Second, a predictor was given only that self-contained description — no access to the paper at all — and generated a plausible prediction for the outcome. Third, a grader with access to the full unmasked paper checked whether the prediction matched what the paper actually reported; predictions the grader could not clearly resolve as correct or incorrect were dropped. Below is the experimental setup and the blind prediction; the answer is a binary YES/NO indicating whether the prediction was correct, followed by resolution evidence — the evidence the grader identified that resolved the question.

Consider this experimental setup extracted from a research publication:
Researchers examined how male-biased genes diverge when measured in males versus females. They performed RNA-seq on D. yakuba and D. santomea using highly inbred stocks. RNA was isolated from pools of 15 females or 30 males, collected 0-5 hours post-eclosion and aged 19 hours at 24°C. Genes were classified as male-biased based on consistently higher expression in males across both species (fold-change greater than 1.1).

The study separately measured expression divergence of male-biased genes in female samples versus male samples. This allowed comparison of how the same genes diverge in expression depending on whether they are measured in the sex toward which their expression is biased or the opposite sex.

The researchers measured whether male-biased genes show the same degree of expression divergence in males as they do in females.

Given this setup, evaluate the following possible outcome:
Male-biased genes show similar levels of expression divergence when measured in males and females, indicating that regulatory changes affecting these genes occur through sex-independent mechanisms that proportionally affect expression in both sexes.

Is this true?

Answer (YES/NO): NO